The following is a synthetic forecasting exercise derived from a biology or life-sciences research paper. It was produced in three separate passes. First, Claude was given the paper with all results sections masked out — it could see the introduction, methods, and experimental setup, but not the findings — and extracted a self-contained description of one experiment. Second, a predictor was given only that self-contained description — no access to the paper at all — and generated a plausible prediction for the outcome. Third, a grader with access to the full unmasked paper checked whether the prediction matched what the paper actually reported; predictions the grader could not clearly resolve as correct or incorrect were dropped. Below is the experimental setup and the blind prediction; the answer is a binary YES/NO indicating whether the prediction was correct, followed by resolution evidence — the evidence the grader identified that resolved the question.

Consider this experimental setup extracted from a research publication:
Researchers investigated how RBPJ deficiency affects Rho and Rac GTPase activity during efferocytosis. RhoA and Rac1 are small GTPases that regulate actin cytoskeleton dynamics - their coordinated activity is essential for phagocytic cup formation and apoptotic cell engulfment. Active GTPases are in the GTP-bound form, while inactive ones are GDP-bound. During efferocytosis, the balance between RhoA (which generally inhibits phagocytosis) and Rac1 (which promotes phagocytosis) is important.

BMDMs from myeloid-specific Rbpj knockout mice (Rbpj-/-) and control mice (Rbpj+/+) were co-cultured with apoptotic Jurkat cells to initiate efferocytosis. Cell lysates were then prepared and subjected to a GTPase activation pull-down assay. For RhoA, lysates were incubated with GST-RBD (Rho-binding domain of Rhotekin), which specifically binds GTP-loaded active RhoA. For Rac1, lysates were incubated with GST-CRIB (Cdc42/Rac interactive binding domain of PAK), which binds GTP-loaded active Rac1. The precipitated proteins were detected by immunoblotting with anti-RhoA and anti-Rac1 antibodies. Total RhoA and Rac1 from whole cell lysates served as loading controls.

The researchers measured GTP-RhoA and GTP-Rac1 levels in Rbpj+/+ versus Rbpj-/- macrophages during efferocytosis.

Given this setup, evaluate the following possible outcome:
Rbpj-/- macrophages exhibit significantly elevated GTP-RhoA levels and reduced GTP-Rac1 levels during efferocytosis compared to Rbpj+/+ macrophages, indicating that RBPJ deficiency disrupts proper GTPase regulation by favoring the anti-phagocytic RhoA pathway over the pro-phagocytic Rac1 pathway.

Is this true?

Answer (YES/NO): YES